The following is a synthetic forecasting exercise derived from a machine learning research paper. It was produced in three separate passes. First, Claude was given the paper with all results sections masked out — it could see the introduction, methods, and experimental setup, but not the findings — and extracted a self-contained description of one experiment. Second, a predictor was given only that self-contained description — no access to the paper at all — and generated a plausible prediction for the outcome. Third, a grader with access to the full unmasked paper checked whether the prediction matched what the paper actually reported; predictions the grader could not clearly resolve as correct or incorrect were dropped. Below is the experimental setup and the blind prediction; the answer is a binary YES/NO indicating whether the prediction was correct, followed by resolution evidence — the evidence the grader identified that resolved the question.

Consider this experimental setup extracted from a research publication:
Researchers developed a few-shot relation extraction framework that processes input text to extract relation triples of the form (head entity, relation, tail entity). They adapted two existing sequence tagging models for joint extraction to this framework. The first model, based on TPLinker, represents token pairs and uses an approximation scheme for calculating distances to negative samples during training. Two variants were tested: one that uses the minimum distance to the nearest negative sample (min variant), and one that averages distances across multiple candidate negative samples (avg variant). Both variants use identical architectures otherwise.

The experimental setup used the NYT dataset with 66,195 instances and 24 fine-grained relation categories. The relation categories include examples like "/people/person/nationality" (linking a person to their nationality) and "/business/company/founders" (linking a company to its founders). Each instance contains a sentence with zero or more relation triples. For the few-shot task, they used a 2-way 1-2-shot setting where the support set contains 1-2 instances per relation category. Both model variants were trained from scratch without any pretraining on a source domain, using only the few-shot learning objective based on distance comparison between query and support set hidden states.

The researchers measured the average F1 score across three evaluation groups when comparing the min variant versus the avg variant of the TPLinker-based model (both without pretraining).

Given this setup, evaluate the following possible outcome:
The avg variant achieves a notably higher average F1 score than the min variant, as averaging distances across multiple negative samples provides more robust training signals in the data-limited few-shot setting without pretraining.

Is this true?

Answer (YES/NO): NO